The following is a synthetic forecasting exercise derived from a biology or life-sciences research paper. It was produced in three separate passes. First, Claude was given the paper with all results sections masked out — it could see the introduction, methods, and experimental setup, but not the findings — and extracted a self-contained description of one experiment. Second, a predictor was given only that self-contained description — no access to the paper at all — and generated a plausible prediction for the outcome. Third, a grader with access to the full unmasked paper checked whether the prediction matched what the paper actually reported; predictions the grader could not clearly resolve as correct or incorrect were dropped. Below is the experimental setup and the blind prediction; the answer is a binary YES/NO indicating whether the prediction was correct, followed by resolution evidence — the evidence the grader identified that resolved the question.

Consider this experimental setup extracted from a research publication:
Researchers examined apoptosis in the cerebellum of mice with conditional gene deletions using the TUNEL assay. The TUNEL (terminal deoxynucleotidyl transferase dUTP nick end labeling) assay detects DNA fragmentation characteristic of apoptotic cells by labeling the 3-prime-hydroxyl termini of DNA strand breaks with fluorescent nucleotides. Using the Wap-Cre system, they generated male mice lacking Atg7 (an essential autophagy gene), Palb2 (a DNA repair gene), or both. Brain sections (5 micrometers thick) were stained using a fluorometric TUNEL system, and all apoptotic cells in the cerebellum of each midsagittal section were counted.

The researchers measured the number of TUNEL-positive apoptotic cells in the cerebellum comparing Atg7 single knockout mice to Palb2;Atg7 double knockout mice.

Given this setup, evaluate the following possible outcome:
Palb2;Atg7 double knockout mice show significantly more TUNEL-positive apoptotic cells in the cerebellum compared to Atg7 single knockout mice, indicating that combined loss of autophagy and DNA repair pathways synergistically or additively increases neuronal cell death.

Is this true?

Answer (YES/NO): YES